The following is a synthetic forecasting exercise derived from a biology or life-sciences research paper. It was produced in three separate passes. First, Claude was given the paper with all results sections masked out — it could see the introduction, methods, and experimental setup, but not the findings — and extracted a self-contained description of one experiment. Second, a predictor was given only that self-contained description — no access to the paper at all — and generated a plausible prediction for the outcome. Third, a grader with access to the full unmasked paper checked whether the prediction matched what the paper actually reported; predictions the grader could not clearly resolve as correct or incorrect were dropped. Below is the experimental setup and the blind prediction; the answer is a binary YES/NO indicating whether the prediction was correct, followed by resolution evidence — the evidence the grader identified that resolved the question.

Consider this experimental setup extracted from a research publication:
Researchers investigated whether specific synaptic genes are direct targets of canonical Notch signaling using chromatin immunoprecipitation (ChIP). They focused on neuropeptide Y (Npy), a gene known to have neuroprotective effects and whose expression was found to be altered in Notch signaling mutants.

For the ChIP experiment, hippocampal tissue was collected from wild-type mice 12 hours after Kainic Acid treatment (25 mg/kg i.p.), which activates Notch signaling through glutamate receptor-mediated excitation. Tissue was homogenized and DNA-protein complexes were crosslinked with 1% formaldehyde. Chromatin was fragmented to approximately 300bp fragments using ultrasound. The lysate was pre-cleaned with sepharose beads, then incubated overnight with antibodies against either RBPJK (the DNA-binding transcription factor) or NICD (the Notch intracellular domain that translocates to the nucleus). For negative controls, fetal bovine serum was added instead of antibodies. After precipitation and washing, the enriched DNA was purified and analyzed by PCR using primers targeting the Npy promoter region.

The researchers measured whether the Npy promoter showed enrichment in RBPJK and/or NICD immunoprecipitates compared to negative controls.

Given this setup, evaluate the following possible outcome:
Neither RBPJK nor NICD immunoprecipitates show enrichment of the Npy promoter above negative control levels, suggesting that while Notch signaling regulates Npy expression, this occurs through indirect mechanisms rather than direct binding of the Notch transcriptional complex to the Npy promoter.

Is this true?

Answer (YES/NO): NO